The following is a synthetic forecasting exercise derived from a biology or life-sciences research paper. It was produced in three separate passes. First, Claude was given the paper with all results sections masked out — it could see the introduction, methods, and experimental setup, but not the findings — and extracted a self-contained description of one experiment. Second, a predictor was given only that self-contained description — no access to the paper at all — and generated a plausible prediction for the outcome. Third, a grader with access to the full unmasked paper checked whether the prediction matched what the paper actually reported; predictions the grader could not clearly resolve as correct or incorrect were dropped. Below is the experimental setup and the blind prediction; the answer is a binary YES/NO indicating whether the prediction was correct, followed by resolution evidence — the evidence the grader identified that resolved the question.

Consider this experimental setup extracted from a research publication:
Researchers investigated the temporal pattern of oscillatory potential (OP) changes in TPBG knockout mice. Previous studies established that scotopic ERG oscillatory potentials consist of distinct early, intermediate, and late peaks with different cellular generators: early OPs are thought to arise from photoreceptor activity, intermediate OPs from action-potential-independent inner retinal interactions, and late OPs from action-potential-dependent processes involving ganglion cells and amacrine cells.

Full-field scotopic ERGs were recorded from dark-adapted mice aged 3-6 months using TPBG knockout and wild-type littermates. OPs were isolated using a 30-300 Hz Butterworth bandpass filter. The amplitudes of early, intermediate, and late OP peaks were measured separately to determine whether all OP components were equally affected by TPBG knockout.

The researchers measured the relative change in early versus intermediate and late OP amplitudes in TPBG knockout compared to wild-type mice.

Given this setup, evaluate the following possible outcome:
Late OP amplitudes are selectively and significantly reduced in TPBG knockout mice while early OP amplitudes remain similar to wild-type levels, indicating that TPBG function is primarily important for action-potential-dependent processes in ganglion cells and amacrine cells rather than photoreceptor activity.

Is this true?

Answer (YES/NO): NO